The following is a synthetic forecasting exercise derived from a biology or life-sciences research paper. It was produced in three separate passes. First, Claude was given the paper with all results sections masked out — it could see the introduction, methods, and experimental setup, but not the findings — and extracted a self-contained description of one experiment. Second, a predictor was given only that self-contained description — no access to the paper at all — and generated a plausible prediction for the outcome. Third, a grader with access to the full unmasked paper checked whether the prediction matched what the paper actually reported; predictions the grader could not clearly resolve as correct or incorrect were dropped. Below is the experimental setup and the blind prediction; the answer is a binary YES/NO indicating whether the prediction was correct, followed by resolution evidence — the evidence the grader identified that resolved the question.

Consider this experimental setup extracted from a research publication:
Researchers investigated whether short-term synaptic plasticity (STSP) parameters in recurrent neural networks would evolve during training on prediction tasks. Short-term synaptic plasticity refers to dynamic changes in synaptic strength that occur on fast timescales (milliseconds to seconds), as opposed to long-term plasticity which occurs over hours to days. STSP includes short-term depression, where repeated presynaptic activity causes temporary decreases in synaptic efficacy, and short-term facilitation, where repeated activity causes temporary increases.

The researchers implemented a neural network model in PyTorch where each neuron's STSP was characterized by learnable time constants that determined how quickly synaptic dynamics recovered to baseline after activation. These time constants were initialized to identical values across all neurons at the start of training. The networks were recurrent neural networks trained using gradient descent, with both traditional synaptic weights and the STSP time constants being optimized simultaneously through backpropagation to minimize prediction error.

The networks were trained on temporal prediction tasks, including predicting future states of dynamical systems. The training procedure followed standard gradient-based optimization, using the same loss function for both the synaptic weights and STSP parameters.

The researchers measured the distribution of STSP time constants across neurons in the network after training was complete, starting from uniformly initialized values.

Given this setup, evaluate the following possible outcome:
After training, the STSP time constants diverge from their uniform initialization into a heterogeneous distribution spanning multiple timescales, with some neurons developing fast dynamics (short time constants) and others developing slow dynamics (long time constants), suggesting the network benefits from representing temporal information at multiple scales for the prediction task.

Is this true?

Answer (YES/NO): YES